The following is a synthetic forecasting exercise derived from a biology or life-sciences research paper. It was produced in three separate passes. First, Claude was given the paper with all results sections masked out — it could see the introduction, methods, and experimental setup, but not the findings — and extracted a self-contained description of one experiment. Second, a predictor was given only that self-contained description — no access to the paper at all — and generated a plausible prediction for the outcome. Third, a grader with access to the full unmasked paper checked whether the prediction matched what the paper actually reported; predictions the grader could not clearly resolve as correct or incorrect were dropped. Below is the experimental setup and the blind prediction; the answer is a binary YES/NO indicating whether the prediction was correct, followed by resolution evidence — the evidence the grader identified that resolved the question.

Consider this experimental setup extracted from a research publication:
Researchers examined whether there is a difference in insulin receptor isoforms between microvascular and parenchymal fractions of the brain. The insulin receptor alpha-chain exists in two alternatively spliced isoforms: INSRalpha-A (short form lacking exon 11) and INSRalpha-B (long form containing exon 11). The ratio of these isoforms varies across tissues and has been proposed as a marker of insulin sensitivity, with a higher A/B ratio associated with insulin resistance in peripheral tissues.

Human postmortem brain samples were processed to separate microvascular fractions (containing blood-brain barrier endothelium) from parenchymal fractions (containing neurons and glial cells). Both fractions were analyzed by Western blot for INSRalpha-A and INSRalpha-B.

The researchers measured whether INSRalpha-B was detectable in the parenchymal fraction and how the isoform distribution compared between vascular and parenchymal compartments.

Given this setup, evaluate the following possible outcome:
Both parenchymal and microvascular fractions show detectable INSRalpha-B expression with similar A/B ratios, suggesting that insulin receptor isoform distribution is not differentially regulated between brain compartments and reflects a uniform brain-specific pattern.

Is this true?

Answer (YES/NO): NO